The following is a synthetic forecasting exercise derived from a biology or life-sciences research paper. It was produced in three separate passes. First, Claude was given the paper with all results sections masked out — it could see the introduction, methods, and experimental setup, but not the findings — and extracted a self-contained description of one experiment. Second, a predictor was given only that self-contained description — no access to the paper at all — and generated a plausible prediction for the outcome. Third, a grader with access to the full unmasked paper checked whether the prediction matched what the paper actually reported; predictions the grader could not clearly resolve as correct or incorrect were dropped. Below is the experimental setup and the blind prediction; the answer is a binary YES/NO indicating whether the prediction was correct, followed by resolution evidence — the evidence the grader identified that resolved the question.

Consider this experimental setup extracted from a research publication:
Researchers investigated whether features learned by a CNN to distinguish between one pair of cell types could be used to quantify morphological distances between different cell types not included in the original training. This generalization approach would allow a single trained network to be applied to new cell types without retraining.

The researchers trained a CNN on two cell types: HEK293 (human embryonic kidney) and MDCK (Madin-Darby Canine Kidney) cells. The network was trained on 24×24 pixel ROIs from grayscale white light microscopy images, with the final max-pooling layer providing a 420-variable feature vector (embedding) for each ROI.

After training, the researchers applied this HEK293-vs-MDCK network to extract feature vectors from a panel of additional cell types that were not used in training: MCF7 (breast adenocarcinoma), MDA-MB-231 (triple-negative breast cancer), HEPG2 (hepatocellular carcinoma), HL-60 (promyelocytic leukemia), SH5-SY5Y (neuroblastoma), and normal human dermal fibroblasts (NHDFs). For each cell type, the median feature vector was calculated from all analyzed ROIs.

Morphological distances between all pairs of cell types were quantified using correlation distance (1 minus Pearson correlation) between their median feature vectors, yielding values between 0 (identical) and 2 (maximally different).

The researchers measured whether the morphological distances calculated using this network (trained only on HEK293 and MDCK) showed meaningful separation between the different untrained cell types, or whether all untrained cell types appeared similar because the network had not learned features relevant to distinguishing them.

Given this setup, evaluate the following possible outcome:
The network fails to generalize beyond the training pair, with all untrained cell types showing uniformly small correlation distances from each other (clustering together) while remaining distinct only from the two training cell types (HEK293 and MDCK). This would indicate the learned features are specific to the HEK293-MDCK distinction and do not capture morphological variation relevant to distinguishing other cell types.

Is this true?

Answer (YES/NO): NO